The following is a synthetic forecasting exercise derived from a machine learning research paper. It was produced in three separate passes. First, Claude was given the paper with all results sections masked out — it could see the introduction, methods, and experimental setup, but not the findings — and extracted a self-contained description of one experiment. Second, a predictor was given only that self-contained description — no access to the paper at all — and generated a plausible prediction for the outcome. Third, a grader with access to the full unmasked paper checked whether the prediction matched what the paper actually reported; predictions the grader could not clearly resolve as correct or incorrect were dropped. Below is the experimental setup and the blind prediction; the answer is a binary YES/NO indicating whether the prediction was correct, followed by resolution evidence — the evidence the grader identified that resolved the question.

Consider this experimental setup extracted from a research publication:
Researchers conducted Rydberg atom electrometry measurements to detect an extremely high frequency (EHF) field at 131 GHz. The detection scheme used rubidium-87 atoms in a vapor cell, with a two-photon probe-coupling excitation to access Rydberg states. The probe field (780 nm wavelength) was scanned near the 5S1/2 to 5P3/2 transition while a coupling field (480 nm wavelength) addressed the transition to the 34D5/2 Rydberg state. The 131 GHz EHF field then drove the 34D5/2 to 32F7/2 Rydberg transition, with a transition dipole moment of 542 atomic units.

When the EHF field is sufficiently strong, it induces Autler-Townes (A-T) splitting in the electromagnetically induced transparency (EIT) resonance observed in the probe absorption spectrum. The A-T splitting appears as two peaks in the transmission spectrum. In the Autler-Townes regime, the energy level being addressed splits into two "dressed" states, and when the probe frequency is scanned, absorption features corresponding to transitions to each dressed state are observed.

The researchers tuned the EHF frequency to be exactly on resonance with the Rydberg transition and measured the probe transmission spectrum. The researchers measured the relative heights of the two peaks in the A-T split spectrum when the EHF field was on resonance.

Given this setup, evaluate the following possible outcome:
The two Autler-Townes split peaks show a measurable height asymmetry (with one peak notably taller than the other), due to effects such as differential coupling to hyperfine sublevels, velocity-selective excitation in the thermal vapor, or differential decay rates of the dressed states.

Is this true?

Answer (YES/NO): NO